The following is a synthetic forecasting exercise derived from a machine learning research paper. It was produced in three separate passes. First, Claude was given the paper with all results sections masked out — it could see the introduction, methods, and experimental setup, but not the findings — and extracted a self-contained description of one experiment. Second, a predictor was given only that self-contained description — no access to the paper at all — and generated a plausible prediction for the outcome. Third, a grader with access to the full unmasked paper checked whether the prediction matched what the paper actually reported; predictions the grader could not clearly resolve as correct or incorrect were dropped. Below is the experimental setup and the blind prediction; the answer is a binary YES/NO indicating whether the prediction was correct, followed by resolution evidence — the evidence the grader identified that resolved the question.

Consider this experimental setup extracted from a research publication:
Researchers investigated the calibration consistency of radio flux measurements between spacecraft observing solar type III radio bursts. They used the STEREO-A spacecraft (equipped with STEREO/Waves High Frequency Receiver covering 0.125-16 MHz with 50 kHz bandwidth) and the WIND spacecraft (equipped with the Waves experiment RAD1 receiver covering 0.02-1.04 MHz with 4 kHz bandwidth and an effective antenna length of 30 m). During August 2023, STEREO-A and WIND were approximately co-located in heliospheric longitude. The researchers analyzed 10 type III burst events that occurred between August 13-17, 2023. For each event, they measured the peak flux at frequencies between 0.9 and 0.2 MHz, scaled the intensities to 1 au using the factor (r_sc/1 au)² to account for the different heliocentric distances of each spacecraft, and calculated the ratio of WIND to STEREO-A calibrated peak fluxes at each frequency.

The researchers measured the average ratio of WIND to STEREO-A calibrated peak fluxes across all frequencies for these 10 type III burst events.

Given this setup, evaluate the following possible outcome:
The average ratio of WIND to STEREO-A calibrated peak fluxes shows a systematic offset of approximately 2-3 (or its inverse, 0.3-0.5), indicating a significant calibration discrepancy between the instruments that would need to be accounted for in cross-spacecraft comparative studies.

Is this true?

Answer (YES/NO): NO